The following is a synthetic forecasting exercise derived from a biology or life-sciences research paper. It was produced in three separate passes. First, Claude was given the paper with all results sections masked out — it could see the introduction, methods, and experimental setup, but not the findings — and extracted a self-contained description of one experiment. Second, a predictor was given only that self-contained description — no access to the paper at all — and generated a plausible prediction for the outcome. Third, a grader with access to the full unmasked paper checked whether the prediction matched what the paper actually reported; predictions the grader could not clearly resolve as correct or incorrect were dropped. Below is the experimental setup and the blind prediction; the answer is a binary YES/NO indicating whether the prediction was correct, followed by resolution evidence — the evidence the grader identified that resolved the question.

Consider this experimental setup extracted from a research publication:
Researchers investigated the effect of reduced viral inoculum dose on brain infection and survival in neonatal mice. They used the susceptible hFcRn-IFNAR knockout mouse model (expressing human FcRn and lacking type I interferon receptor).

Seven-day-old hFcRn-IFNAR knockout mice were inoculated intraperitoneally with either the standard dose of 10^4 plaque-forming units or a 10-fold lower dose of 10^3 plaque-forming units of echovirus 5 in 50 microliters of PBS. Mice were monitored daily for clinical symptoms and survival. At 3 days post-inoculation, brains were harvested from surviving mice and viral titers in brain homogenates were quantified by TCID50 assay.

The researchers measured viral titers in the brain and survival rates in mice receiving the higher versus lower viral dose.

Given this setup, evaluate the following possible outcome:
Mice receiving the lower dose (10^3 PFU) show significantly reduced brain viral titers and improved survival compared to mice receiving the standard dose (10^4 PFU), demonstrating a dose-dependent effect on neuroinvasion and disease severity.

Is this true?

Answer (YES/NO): NO